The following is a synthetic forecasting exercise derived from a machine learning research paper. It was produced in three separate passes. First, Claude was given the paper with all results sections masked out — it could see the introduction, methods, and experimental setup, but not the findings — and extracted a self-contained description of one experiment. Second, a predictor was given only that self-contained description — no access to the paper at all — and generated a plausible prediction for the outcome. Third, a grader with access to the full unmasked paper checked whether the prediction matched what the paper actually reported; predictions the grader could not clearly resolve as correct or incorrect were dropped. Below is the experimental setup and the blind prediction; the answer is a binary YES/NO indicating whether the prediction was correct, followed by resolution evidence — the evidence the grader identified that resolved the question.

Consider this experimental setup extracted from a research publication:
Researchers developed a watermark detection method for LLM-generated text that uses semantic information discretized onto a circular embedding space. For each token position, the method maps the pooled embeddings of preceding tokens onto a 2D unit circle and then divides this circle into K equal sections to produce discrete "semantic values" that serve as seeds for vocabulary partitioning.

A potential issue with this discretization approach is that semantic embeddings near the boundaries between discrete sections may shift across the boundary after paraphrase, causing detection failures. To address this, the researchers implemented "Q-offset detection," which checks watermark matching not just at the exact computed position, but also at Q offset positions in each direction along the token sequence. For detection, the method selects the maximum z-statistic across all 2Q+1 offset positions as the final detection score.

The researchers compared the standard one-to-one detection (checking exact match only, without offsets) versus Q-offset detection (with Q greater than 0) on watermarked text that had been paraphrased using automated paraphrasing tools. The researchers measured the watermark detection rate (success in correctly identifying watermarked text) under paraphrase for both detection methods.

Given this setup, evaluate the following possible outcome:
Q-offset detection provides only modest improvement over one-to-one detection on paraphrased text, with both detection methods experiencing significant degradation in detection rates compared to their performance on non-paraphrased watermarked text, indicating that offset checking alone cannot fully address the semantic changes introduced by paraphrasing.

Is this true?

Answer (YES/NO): NO